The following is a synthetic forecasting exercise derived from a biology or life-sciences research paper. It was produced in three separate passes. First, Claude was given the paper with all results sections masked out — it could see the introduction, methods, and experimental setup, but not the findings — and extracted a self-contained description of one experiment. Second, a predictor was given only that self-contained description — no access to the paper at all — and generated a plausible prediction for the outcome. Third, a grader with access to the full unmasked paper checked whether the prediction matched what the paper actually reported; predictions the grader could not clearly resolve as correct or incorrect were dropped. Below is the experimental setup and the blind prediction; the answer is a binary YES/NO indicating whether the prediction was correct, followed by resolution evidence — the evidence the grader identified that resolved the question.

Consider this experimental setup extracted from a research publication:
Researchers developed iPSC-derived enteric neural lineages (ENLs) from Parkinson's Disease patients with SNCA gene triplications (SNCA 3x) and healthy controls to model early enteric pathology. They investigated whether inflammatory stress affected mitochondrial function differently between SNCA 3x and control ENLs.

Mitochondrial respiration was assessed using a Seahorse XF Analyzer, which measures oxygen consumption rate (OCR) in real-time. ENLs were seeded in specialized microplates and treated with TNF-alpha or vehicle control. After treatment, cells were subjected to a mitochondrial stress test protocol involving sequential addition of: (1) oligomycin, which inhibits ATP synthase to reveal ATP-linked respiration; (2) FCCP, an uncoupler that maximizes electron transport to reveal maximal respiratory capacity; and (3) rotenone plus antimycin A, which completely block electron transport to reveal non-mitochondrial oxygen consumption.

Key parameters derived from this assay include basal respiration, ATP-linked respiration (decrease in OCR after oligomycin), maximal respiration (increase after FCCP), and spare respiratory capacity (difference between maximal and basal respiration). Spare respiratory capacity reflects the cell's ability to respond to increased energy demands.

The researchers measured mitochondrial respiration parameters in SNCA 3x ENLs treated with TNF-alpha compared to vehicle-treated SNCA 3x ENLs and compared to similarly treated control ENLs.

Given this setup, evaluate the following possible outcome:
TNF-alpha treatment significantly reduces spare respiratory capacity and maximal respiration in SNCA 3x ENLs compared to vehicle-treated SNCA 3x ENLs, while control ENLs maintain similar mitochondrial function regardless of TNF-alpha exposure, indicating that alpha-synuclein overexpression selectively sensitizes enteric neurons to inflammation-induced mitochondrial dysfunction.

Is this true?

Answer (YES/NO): NO